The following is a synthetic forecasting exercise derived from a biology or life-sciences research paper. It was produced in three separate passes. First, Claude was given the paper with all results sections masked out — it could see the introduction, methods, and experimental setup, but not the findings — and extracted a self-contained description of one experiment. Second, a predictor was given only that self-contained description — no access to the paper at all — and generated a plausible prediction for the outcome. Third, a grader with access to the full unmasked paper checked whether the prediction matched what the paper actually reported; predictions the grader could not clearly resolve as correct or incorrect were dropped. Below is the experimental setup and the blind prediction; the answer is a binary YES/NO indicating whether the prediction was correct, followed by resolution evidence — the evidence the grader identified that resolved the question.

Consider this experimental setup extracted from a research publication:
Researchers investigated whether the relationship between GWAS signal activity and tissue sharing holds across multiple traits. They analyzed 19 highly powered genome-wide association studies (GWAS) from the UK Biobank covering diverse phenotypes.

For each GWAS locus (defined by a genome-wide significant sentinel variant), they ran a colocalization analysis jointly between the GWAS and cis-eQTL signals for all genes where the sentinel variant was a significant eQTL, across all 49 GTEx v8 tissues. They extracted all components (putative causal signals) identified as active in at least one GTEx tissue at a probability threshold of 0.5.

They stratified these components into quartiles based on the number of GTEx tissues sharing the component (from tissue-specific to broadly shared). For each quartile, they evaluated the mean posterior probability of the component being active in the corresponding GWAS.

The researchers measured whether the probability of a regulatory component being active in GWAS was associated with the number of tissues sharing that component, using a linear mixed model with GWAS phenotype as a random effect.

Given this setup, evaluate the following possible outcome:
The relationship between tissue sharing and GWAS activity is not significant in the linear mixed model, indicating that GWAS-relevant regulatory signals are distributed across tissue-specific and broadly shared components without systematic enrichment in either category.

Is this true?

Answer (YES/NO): NO